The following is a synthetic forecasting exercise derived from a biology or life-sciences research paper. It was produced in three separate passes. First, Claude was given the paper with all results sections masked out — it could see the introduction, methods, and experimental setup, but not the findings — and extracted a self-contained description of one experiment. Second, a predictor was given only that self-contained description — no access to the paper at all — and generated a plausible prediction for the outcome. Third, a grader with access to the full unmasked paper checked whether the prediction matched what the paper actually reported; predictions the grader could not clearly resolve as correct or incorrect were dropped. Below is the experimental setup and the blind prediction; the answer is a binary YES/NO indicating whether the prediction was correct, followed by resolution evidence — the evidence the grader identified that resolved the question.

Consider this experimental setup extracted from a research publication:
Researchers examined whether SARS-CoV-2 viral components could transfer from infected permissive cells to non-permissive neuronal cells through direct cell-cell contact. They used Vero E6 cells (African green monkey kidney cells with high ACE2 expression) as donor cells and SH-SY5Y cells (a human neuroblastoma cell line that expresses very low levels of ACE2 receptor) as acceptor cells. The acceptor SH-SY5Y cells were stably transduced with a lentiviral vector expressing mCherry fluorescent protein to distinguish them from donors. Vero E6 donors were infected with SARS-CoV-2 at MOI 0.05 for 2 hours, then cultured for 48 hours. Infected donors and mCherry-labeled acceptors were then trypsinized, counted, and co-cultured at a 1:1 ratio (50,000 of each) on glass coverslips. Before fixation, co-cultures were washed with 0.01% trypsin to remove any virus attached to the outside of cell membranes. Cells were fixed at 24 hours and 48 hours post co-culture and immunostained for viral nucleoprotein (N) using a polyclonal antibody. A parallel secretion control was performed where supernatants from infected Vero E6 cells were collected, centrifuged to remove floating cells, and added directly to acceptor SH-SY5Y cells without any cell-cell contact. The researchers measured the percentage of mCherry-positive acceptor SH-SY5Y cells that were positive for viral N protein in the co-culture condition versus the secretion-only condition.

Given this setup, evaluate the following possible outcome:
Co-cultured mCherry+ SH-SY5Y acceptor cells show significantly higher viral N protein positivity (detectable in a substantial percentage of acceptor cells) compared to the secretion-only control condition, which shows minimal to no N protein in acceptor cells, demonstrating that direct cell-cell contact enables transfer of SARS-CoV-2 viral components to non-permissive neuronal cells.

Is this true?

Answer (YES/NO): YES